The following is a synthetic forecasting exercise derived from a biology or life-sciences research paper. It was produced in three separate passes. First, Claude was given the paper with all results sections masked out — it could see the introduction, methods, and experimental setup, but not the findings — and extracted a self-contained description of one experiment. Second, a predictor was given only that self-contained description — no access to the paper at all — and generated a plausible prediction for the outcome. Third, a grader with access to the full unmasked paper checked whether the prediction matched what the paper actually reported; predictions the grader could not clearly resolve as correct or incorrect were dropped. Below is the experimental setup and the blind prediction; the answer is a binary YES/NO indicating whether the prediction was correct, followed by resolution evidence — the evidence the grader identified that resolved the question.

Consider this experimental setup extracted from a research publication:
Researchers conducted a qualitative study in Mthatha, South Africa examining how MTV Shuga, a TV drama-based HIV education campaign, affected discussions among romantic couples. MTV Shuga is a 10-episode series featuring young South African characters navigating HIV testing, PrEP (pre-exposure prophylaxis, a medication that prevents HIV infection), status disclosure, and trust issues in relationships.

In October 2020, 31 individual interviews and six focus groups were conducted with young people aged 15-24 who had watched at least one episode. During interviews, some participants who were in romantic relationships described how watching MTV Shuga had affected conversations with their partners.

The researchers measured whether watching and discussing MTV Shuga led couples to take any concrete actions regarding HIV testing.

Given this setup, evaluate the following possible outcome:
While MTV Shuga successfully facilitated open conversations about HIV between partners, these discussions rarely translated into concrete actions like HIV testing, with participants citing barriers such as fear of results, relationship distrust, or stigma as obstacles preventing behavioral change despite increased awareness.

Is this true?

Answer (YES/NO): NO